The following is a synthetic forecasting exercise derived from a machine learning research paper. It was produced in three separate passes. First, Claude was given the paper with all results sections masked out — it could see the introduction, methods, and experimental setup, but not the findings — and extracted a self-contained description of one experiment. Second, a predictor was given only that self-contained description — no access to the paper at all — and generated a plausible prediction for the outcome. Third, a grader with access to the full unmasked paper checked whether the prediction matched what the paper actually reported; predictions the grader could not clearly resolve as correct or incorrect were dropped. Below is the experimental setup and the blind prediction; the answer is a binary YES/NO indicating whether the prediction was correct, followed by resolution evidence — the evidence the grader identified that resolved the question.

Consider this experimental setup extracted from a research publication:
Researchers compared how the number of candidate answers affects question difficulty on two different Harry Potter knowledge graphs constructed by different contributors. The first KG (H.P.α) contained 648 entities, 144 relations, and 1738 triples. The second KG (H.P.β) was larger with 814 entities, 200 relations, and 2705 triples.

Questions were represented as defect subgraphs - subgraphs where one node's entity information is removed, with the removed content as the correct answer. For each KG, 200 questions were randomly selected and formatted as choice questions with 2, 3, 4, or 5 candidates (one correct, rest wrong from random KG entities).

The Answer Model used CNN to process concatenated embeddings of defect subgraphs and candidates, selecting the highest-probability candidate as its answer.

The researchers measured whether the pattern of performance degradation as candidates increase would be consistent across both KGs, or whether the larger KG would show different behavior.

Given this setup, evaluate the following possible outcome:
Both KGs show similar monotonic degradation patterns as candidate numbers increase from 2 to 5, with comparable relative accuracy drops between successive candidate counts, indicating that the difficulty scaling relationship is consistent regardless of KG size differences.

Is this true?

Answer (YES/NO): NO